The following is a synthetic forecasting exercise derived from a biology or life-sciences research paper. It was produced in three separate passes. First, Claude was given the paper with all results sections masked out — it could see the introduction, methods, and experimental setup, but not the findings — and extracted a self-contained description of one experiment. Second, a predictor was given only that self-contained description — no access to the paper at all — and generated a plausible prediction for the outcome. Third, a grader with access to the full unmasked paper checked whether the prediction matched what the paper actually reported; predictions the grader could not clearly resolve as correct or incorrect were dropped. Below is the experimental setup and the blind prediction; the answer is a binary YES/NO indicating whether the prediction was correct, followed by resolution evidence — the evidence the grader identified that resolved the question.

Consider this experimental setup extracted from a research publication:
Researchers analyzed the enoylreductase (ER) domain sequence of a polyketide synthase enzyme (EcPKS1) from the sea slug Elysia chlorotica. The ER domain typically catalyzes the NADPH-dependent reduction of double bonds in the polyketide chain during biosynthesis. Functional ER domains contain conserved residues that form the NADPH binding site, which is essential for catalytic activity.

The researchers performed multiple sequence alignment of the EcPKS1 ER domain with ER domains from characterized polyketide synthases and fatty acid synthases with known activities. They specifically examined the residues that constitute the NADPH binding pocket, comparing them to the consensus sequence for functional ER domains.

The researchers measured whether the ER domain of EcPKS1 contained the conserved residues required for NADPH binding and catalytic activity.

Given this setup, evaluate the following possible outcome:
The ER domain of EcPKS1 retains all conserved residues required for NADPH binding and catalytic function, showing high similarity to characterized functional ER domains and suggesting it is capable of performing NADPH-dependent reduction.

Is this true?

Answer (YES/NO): NO